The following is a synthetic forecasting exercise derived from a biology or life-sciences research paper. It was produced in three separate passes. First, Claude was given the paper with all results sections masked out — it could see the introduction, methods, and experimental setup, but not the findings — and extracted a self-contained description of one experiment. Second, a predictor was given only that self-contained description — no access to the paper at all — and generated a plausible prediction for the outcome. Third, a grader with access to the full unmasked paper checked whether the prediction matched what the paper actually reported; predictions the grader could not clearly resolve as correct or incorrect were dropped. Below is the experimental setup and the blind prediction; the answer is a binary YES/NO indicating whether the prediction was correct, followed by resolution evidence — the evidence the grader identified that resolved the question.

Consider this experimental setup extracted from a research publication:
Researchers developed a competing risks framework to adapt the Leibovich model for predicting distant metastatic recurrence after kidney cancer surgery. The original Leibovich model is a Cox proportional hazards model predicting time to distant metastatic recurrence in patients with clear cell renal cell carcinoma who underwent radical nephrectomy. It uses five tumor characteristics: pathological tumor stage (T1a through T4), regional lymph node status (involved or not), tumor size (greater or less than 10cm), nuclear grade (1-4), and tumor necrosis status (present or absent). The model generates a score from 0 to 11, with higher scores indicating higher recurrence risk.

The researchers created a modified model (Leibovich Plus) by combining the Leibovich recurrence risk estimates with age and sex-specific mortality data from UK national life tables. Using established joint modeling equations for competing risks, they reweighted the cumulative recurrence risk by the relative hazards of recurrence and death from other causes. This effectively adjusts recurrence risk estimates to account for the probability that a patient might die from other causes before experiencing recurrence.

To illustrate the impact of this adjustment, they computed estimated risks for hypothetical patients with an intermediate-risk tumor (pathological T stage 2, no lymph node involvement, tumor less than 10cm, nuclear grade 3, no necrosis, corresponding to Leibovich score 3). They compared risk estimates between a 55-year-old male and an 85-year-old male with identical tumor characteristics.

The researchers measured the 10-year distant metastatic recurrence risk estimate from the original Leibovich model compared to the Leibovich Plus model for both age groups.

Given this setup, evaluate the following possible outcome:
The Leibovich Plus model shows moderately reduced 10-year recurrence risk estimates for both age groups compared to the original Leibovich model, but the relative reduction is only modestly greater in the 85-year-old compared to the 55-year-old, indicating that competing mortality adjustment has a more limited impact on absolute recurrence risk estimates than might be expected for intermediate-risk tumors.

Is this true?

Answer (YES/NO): NO